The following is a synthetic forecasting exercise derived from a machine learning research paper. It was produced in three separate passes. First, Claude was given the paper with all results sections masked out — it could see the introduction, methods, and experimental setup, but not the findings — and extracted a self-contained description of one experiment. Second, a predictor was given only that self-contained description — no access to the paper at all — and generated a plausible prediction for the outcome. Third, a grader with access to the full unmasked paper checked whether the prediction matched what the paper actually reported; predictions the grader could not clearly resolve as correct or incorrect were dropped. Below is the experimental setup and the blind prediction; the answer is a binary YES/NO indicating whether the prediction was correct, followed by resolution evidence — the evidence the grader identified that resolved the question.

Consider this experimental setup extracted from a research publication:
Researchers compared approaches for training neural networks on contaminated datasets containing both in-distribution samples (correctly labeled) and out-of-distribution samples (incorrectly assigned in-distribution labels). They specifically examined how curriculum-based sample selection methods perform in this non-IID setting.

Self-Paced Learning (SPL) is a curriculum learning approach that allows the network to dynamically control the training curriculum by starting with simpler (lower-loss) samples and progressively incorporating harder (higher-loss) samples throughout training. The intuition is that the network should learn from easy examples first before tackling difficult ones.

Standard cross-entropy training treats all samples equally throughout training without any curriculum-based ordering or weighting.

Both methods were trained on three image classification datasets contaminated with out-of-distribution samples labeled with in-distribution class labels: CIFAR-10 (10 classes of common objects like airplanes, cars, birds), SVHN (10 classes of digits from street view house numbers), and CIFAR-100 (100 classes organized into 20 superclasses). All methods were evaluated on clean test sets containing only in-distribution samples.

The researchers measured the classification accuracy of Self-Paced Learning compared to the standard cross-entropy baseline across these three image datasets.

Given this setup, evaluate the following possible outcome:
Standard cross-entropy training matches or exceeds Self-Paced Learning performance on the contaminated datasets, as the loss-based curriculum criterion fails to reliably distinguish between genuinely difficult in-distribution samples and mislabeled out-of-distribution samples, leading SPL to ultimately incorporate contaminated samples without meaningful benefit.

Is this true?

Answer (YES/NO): NO